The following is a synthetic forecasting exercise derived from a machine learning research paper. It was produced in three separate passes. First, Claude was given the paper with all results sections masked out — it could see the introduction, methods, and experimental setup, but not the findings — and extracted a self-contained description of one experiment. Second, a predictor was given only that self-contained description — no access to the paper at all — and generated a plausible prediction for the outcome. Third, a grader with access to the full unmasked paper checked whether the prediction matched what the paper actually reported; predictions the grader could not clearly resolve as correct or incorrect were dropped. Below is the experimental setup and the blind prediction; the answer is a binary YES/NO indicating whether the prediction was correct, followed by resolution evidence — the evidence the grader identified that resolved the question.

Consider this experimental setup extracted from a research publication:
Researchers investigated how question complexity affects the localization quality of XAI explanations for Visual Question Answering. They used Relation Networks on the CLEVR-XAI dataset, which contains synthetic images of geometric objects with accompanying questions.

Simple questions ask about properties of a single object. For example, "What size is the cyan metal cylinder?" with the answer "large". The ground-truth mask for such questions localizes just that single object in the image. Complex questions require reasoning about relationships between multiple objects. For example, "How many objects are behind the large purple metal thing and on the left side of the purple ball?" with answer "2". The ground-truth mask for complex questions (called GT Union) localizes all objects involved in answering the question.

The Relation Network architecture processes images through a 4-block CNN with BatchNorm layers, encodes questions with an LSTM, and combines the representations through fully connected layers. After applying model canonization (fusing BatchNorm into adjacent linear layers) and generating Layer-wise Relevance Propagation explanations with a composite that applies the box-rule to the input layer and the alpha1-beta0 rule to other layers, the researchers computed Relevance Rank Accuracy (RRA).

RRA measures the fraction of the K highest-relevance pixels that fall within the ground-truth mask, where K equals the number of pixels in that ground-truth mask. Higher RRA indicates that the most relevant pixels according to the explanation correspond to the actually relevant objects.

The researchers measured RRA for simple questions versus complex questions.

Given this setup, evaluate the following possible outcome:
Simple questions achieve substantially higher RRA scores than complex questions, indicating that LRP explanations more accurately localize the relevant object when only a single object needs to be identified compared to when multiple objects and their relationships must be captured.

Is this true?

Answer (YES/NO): YES